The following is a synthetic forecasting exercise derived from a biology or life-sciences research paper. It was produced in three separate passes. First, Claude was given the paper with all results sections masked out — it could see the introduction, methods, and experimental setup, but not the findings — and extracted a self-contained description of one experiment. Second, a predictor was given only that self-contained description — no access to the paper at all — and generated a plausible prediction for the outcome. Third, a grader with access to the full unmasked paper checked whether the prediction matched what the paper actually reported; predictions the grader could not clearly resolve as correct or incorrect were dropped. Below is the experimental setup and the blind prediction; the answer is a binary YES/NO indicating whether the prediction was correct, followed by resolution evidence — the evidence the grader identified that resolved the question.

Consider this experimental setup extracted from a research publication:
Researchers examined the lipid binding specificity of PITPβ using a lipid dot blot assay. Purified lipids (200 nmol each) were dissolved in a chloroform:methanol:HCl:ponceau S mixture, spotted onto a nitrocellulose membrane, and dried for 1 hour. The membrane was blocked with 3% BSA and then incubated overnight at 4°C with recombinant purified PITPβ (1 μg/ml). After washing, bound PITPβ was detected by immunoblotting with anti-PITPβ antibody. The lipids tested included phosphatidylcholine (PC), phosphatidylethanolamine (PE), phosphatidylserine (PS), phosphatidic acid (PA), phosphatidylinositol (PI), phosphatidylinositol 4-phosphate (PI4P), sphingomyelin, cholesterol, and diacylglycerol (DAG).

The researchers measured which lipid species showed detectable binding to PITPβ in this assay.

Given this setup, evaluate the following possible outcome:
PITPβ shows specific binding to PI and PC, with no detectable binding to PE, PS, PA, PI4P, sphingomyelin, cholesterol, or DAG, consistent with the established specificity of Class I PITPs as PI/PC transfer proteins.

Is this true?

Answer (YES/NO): NO